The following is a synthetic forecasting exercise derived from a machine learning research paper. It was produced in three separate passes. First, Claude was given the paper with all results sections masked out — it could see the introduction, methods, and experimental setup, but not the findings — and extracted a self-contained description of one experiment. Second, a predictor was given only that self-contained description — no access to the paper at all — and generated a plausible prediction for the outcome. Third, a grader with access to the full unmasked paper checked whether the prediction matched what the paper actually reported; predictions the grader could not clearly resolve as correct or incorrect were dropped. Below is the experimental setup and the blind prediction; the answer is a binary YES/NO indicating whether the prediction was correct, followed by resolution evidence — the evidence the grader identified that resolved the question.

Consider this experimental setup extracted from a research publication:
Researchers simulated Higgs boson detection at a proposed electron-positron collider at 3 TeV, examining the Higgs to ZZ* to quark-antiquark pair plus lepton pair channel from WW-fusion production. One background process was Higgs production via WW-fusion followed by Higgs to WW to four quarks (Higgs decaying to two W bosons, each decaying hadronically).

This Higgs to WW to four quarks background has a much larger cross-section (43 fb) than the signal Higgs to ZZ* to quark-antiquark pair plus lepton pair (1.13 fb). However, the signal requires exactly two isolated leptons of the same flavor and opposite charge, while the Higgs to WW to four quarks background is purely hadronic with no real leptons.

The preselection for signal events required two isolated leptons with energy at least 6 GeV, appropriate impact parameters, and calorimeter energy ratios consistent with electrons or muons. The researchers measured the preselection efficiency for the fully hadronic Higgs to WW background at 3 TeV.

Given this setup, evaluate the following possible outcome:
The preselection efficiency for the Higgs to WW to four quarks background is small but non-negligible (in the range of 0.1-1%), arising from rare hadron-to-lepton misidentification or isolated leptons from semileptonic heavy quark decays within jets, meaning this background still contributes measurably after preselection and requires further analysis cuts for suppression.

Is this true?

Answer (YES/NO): YES